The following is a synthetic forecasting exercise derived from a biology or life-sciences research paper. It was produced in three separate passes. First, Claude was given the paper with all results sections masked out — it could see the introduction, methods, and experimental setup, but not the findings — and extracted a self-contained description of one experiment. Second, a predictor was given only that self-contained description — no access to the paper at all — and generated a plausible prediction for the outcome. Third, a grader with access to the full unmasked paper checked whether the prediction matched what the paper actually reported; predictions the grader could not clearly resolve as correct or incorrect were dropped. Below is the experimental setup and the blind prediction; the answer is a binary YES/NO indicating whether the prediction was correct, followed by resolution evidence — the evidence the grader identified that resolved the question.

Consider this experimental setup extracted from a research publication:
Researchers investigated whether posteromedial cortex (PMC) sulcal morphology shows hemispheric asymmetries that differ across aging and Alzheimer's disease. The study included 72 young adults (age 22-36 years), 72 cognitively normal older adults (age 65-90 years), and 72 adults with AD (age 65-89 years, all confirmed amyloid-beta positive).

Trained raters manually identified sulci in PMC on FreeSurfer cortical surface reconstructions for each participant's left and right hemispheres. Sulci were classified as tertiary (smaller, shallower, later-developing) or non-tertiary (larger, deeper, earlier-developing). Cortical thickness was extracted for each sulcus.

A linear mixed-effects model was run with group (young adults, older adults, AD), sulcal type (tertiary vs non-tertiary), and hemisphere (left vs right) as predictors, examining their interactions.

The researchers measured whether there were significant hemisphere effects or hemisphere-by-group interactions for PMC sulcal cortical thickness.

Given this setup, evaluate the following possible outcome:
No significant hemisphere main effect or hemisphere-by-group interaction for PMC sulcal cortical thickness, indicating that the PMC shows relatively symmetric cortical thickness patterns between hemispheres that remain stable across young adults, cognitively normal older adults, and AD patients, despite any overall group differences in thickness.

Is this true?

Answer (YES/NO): NO